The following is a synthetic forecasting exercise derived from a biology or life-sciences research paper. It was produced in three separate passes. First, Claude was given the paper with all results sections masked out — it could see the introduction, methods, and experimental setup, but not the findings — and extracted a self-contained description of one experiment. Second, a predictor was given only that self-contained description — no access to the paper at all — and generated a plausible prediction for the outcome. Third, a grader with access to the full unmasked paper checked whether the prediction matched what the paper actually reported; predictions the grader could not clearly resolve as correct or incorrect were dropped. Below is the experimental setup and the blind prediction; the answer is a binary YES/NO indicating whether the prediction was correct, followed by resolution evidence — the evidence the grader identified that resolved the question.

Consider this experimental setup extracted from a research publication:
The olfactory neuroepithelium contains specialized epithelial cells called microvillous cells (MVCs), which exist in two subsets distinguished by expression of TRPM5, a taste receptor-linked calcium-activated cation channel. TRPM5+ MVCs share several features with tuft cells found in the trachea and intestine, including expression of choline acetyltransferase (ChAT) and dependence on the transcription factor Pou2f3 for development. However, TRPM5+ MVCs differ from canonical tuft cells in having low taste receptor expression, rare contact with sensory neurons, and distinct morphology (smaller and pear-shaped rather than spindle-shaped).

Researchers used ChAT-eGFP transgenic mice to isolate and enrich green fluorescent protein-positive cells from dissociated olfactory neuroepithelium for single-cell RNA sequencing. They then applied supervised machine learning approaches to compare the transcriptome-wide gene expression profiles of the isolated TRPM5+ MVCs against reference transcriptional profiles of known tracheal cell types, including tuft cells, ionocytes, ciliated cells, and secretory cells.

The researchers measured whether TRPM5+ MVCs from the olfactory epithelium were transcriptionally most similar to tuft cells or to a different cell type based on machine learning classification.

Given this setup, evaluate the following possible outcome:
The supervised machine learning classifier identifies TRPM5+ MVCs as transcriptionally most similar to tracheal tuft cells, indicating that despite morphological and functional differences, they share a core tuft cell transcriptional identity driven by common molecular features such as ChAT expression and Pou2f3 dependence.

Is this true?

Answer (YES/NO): YES